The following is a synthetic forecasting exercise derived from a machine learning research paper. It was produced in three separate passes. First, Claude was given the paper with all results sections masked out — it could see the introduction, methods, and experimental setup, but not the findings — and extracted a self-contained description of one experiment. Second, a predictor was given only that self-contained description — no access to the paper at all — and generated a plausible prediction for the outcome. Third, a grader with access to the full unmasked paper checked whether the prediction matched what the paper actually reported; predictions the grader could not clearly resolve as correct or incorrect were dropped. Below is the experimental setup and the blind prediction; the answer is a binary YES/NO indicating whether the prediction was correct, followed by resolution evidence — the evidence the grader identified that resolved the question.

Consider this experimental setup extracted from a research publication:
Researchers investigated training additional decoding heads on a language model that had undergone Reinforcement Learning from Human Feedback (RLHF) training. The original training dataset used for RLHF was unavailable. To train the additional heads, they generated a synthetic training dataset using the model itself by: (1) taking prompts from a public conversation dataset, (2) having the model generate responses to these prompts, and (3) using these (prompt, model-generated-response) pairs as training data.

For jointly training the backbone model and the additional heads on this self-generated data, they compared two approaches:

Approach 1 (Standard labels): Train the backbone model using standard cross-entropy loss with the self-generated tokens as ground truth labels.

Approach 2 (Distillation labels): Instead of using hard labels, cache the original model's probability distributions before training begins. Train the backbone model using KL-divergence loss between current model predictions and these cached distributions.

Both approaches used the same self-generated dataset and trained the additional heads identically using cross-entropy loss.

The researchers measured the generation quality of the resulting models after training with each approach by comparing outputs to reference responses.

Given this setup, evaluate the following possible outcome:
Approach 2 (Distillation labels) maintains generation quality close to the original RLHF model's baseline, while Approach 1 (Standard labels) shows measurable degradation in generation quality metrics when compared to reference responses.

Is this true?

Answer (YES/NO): YES